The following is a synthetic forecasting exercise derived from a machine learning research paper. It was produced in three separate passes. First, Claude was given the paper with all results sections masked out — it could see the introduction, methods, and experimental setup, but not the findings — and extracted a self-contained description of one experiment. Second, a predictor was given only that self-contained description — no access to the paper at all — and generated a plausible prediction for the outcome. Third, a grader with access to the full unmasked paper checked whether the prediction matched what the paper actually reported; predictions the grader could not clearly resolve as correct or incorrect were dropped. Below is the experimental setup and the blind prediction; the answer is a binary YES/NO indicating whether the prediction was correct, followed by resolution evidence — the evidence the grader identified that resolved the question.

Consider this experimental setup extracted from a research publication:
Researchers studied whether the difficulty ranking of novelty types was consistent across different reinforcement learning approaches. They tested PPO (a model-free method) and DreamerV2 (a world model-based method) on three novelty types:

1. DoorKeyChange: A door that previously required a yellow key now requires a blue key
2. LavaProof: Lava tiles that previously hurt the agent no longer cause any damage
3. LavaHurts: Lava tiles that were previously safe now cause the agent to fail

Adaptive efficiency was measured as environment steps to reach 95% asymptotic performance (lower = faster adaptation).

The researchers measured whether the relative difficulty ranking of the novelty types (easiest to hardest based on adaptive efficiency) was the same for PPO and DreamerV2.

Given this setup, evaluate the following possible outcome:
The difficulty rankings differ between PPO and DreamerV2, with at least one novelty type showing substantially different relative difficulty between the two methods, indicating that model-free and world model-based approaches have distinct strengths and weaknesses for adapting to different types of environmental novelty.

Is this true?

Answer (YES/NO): YES